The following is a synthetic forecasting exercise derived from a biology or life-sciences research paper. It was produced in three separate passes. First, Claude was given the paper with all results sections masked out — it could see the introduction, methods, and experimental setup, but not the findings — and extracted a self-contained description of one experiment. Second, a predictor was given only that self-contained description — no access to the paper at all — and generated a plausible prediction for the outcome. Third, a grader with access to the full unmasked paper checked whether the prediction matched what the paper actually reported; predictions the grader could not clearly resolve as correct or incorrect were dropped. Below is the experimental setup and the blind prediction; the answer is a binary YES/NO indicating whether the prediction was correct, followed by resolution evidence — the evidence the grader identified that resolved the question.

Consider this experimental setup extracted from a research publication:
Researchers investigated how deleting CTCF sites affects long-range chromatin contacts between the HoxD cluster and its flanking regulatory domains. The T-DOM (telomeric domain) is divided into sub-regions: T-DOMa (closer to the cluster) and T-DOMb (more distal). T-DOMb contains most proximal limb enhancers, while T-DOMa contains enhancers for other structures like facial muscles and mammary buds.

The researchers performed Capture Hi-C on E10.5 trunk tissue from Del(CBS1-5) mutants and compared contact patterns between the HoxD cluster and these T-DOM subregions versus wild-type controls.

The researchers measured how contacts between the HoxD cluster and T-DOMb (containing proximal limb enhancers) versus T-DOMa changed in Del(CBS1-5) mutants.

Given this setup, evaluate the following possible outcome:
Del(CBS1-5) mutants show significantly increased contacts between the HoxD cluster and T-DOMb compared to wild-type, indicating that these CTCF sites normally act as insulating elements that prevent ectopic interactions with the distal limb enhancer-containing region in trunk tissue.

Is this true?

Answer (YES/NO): NO